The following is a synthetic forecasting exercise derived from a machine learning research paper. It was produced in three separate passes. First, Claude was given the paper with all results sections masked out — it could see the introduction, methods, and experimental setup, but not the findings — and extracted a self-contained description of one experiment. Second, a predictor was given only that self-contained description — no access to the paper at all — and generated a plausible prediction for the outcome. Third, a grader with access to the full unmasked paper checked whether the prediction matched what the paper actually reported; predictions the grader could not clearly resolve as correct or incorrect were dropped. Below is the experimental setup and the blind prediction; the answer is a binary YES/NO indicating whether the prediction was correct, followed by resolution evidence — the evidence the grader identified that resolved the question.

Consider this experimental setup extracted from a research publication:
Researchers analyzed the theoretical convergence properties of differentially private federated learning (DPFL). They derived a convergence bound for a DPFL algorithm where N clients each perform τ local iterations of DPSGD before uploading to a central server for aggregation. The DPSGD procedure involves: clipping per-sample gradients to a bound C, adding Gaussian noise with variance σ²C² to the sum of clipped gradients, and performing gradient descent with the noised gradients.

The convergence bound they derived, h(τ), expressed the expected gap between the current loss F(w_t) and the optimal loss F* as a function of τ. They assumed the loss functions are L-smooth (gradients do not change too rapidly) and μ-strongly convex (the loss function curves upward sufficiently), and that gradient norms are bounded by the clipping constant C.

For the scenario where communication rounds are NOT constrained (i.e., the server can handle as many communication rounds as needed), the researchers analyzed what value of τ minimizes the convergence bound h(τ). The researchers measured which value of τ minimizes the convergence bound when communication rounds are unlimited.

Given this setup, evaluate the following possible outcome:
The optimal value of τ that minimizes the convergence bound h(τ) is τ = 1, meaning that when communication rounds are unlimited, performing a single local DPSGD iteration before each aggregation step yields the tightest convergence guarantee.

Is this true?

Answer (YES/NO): YES